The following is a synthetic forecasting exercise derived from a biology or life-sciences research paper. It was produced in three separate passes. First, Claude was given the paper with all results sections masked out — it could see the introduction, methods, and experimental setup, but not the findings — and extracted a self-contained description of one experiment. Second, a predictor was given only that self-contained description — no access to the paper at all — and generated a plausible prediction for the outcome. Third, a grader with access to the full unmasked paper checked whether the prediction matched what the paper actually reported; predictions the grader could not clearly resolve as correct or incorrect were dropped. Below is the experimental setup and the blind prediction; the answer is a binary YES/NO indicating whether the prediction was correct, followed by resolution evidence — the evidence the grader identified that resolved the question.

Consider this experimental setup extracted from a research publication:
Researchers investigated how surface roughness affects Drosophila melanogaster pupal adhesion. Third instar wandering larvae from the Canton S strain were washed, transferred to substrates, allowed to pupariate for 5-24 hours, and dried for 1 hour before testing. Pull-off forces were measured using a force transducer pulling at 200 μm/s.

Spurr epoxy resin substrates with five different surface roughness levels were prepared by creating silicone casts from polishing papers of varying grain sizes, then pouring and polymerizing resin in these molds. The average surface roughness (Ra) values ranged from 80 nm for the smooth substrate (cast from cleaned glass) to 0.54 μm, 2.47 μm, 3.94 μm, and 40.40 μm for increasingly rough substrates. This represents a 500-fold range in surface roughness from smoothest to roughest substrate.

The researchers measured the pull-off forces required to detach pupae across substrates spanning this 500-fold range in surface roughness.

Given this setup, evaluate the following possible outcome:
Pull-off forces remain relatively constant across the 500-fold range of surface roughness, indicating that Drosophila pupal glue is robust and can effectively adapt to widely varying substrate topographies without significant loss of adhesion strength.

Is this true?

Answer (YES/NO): YES